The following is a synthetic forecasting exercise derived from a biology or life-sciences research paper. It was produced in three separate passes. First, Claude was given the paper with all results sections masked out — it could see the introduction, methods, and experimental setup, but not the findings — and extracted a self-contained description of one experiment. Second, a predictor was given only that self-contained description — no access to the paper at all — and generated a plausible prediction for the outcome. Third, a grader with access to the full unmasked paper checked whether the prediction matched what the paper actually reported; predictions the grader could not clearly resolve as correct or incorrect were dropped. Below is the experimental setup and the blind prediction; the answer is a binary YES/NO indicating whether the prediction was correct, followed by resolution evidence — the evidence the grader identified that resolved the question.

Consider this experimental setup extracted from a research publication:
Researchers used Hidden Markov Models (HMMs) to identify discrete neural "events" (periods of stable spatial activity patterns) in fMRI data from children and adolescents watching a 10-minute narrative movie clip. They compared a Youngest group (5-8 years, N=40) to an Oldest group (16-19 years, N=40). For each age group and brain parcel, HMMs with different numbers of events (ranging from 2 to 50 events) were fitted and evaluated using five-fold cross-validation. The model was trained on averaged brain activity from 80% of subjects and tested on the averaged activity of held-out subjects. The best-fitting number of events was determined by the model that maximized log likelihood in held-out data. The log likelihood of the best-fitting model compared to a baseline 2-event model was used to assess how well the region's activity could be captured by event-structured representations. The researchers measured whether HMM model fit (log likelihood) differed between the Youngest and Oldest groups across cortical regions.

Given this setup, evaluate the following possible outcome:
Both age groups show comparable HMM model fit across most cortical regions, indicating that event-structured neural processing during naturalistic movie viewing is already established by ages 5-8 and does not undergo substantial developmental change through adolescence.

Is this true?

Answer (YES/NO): NO